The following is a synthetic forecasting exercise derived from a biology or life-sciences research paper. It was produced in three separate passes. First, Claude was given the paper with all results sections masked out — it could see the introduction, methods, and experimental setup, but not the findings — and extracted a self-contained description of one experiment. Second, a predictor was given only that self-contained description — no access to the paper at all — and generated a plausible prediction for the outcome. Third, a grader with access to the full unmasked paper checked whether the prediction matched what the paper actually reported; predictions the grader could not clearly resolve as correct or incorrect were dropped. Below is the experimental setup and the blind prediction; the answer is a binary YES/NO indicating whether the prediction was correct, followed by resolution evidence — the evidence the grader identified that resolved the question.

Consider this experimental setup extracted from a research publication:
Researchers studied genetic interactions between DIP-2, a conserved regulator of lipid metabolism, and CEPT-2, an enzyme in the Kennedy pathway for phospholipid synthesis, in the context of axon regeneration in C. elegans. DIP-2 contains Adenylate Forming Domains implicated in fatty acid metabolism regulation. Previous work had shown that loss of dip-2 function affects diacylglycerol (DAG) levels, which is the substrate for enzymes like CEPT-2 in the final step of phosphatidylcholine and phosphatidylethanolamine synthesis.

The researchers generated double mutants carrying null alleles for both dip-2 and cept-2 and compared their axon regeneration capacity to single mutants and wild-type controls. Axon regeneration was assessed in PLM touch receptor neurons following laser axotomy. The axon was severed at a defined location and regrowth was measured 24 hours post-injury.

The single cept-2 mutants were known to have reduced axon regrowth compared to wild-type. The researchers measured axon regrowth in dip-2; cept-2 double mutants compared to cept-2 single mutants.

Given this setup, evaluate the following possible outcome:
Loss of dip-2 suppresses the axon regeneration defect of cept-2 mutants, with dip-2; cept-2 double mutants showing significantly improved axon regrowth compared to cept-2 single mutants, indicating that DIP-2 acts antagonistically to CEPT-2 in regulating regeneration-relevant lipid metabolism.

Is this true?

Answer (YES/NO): YES